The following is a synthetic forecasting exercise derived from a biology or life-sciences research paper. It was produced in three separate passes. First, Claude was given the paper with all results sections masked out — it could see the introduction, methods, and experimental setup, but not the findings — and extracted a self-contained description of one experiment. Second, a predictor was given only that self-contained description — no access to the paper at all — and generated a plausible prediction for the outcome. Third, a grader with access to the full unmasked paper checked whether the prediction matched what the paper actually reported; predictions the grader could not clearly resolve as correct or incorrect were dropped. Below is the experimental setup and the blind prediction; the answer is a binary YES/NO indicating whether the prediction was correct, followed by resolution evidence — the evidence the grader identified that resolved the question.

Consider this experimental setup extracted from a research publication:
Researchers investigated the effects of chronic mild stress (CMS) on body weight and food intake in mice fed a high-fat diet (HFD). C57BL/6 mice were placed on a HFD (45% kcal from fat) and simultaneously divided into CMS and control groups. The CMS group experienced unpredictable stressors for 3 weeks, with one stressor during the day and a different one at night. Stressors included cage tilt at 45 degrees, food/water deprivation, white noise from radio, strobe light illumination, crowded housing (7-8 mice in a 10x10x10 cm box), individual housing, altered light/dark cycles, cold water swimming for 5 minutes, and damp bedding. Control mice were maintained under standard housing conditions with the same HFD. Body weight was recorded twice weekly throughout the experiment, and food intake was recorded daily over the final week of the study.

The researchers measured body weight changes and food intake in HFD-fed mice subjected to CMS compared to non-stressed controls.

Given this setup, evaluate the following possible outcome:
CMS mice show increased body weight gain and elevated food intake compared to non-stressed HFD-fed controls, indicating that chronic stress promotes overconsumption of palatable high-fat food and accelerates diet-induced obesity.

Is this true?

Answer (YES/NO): NO